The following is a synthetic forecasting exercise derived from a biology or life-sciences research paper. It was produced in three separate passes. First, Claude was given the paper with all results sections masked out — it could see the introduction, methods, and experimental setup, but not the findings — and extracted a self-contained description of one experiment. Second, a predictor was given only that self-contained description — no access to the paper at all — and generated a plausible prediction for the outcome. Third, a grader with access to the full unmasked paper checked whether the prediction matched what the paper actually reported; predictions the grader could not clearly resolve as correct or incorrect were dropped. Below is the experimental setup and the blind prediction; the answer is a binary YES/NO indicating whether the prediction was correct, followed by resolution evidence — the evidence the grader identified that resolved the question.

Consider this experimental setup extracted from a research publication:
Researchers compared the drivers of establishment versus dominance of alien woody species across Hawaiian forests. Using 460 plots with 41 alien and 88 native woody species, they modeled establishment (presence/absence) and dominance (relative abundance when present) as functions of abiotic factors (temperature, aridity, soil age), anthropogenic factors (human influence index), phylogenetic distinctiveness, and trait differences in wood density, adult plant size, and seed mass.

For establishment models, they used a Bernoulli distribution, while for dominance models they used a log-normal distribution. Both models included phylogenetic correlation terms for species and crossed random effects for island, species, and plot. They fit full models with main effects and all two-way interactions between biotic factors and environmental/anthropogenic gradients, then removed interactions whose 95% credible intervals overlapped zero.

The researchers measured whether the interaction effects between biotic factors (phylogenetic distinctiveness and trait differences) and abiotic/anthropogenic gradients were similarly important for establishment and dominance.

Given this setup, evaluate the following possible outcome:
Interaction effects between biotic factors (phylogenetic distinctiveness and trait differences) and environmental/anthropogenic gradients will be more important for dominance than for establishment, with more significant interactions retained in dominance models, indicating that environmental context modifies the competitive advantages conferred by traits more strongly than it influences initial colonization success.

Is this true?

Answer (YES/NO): NO